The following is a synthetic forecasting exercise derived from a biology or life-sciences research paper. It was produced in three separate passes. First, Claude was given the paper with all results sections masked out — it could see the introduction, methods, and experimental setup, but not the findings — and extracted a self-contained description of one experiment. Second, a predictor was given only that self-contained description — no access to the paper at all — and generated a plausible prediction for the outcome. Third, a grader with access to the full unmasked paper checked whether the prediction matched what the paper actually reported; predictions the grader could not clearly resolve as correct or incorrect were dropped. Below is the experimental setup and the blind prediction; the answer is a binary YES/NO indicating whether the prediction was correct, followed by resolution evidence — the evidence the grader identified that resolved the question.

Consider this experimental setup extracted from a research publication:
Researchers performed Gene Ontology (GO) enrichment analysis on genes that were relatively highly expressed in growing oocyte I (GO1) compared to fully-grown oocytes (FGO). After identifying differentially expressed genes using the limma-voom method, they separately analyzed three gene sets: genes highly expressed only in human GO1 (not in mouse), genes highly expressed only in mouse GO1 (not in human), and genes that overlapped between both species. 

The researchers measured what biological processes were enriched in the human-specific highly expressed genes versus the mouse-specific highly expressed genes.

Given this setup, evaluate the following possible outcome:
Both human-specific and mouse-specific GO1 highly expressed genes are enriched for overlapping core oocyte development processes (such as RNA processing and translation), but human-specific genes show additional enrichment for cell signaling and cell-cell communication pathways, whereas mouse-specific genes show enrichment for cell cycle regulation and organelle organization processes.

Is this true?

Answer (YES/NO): NO